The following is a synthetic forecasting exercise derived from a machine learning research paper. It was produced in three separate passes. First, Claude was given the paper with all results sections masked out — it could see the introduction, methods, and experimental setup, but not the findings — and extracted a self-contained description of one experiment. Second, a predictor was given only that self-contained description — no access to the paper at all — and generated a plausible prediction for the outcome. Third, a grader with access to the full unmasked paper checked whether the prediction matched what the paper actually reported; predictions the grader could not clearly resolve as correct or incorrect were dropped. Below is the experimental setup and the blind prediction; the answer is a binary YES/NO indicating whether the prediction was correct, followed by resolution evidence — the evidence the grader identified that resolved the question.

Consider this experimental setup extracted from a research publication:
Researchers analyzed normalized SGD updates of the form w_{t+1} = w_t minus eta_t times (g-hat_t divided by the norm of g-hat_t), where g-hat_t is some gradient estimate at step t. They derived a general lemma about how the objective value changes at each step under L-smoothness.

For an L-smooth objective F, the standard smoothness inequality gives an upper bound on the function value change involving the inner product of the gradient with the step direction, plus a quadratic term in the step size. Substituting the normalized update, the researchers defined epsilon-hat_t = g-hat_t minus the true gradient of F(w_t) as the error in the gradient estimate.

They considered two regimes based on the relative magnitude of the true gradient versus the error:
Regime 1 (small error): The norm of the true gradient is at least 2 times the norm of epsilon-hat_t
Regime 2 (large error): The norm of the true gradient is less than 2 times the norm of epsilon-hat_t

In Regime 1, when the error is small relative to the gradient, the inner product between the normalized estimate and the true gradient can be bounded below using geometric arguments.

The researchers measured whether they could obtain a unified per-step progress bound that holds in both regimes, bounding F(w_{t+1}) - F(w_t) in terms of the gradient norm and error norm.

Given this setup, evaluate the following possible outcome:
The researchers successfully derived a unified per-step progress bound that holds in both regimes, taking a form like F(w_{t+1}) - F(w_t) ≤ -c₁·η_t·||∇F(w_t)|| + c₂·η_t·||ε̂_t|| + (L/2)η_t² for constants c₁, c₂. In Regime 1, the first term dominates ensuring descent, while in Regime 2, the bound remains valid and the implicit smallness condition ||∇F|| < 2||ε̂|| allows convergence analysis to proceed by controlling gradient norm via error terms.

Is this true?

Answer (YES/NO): YES